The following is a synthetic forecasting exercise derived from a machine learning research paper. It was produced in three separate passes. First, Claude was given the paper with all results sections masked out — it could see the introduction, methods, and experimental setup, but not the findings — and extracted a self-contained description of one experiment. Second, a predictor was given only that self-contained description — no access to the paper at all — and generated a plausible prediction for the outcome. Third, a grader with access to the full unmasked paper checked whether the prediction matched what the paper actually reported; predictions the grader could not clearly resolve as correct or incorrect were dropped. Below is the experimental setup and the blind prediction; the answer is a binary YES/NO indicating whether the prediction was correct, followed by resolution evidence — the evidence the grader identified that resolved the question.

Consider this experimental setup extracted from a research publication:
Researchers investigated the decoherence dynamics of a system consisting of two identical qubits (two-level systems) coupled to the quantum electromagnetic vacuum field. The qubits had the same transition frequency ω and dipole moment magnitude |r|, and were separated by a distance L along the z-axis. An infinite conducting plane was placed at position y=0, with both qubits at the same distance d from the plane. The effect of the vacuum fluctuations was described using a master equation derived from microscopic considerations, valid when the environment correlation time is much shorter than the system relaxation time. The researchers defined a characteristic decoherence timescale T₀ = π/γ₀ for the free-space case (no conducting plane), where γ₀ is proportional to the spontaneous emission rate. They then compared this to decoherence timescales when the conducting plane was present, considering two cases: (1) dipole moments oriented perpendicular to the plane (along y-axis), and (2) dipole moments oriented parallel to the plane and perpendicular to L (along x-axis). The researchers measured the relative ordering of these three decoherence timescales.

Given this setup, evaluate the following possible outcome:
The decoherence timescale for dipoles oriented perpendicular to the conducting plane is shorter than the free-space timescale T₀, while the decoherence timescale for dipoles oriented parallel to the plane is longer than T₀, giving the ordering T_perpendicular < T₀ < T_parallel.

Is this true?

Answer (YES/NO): YES